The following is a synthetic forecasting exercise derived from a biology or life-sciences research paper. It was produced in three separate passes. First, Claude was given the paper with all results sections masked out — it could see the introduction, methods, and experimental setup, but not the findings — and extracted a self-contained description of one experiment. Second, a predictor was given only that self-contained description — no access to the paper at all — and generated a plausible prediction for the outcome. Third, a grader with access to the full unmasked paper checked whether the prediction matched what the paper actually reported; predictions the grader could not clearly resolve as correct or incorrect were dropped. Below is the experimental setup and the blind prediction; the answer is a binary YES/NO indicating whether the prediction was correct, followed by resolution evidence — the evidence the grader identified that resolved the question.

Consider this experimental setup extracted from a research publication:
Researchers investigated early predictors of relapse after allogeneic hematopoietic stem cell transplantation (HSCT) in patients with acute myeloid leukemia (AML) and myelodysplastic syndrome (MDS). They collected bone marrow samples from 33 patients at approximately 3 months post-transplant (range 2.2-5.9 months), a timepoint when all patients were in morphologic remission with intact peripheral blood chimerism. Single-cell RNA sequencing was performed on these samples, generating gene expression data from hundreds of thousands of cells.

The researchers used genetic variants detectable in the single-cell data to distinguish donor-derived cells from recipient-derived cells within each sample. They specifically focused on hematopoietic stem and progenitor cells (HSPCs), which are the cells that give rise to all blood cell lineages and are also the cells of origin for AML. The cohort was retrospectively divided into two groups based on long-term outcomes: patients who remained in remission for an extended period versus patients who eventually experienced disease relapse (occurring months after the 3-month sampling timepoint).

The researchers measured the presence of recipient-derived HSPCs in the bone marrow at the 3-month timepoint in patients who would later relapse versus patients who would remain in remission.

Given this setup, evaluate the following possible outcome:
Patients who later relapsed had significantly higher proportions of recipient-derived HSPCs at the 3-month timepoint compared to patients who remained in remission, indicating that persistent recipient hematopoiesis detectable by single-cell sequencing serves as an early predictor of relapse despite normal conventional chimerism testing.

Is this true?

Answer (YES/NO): YES